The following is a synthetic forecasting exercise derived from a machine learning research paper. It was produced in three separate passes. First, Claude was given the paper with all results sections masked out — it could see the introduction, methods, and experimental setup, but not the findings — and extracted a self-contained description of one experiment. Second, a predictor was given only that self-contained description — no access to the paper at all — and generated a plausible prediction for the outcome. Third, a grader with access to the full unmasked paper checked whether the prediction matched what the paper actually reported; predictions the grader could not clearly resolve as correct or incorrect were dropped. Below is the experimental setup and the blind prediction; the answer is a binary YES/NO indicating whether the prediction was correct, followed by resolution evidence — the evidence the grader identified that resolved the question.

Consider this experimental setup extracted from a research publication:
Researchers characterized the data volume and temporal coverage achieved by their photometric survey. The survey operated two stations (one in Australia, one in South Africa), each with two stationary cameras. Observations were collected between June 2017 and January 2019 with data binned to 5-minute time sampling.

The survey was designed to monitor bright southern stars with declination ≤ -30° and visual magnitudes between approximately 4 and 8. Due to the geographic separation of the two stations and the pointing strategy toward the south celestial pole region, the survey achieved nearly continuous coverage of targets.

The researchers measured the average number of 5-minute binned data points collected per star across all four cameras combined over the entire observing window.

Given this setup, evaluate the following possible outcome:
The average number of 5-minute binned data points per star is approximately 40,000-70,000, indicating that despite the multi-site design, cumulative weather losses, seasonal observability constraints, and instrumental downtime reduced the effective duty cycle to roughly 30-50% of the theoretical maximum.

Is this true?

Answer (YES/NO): NO